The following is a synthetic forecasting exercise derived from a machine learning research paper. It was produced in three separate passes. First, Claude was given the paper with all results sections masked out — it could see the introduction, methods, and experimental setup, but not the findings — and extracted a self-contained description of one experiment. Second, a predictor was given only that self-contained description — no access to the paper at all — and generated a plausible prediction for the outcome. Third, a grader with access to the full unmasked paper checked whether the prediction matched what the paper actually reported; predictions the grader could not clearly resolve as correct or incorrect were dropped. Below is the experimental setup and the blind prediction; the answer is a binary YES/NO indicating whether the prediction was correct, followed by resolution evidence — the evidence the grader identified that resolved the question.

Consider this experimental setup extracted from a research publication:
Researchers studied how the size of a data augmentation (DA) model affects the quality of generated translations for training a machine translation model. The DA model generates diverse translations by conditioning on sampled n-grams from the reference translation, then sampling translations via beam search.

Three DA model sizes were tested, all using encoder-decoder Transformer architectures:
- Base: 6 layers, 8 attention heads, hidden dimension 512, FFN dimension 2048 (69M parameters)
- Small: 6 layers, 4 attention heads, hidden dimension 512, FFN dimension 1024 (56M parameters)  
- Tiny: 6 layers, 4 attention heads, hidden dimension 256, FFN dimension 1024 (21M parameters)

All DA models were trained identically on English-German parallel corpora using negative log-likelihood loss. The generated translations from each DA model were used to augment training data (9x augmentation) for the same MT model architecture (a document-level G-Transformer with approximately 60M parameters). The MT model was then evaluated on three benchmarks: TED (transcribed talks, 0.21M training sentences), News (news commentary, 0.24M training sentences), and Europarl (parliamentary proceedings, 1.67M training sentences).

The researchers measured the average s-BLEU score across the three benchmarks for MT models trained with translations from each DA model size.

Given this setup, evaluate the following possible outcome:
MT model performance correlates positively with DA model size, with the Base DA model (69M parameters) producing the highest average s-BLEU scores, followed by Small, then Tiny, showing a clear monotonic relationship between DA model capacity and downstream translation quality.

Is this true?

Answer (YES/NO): NO